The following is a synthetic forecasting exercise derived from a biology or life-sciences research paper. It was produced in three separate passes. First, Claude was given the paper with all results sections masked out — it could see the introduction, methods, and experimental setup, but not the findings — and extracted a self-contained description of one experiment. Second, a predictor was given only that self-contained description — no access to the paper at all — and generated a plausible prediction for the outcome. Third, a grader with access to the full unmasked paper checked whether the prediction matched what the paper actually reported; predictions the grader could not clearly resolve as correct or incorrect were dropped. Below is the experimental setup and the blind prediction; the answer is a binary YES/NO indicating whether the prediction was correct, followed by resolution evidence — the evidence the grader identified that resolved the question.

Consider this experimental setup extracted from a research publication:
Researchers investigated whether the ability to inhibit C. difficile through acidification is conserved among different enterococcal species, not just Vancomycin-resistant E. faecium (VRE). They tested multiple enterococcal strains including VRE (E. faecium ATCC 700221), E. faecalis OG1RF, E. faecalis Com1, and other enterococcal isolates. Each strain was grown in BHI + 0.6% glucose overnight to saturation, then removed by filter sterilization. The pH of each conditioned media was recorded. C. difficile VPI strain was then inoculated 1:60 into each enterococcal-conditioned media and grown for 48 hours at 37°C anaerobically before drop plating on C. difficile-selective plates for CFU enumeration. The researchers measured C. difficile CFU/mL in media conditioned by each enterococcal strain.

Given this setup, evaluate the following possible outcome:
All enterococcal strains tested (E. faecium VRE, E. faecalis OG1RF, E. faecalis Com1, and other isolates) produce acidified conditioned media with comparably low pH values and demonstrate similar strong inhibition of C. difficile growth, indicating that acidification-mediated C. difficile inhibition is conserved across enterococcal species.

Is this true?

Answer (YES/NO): YES